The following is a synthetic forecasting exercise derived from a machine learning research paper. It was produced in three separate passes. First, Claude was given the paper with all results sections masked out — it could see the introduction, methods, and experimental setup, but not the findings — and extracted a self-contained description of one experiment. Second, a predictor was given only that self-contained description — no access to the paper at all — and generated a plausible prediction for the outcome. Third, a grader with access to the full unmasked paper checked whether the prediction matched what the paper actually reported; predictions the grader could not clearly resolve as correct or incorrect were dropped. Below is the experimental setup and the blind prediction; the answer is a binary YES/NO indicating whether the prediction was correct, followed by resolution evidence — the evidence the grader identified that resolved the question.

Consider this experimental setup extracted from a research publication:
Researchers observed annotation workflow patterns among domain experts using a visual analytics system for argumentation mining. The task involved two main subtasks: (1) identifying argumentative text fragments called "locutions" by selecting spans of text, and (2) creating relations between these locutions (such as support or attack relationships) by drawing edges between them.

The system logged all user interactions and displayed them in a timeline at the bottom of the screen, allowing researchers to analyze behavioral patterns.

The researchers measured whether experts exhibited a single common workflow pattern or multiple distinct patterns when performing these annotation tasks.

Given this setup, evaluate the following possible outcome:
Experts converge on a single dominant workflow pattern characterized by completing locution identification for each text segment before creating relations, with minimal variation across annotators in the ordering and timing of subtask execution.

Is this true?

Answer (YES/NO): NO